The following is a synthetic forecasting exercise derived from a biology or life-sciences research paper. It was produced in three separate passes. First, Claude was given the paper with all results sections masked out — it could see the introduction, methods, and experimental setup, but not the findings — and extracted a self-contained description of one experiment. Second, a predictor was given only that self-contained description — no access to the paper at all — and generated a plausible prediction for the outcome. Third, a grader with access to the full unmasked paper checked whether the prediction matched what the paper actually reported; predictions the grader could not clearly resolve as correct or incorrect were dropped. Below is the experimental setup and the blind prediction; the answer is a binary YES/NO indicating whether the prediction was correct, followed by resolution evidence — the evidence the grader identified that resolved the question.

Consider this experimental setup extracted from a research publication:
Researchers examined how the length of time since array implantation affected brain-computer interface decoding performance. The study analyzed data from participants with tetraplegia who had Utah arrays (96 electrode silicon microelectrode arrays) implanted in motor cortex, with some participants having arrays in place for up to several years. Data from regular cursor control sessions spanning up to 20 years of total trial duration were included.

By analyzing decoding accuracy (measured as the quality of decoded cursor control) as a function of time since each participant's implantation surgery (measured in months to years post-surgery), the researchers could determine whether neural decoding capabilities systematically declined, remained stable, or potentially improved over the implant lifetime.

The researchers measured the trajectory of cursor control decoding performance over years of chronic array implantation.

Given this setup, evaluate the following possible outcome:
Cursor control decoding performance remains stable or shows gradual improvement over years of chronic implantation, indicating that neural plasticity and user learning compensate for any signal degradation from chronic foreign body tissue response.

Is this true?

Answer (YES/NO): YES